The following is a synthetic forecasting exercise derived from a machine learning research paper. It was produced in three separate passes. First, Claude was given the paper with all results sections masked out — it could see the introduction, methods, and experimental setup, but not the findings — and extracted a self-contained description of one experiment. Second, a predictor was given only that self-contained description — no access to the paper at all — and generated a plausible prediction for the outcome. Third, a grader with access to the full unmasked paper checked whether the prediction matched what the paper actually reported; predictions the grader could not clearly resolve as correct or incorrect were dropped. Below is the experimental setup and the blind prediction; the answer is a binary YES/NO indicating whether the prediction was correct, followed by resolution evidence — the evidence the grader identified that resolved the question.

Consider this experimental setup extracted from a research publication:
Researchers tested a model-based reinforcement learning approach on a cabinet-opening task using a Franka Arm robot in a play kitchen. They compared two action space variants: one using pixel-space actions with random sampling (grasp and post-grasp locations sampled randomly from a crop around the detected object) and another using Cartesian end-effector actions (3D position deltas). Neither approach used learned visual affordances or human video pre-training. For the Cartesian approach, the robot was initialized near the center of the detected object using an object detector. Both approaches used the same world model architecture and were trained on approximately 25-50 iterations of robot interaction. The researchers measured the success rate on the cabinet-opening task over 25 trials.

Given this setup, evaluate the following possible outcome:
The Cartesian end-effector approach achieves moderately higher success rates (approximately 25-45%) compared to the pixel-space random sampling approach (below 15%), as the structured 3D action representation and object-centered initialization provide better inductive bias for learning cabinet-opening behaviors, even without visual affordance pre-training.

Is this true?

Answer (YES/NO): NO